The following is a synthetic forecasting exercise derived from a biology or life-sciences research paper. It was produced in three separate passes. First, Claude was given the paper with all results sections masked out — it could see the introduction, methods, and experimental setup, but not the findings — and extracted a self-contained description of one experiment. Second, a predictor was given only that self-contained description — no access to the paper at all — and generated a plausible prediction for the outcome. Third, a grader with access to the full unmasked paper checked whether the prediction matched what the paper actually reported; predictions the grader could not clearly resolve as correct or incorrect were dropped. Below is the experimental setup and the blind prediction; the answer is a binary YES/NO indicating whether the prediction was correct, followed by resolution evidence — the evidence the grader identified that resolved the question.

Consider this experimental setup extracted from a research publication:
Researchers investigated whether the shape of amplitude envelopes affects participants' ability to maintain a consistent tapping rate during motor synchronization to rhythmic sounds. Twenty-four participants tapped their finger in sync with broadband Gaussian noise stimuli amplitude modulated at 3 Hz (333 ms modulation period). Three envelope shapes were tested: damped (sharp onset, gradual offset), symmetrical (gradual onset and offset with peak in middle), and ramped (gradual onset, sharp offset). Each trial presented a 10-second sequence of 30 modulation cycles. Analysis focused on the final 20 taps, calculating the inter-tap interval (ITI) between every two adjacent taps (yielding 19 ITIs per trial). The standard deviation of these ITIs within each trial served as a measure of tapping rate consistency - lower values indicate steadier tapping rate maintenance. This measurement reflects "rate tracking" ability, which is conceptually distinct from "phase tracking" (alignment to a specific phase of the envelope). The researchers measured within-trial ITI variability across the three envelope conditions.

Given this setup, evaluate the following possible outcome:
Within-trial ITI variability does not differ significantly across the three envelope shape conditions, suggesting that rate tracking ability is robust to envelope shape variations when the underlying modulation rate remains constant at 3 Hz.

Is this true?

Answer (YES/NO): YES